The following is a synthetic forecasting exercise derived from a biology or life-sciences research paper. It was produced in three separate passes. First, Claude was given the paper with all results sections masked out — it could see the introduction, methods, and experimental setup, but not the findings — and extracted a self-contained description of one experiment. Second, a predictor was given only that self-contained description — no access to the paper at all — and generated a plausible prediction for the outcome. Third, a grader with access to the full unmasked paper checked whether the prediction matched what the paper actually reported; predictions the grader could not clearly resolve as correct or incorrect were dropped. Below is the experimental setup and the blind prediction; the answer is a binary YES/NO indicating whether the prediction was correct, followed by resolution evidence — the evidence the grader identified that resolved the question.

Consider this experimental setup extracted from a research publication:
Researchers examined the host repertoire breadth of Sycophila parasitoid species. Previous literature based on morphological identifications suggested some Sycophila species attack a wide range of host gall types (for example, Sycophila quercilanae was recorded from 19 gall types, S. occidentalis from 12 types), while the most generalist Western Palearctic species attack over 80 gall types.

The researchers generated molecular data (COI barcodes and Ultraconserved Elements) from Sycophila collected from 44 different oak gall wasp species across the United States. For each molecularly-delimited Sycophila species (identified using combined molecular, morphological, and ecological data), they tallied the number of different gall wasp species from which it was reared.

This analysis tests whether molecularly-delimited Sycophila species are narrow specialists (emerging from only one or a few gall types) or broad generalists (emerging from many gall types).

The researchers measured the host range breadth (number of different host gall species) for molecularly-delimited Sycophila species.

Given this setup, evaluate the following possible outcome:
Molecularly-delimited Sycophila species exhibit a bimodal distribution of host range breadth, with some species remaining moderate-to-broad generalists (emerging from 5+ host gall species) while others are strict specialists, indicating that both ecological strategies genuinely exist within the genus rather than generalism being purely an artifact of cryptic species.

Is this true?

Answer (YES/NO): NO